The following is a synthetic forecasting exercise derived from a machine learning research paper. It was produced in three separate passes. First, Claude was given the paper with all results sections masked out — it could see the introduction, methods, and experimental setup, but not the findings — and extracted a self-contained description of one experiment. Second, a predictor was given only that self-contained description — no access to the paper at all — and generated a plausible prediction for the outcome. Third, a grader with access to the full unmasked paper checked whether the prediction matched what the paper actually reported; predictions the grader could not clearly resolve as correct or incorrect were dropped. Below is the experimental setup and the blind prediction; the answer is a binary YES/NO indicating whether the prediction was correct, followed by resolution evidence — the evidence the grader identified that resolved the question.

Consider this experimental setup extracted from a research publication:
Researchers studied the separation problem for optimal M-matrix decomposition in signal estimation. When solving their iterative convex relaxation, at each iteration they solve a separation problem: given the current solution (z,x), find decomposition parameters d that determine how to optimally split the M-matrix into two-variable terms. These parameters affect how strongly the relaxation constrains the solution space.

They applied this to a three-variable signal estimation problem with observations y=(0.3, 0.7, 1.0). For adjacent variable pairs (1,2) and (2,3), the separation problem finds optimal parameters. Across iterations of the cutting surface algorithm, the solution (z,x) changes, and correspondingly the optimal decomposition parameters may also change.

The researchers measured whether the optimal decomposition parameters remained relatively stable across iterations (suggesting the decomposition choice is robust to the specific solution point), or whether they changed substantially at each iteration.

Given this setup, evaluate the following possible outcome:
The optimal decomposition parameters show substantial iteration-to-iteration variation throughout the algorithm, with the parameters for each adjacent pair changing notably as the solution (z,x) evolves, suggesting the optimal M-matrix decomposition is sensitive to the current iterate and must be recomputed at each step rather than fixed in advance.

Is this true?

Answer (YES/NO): NO